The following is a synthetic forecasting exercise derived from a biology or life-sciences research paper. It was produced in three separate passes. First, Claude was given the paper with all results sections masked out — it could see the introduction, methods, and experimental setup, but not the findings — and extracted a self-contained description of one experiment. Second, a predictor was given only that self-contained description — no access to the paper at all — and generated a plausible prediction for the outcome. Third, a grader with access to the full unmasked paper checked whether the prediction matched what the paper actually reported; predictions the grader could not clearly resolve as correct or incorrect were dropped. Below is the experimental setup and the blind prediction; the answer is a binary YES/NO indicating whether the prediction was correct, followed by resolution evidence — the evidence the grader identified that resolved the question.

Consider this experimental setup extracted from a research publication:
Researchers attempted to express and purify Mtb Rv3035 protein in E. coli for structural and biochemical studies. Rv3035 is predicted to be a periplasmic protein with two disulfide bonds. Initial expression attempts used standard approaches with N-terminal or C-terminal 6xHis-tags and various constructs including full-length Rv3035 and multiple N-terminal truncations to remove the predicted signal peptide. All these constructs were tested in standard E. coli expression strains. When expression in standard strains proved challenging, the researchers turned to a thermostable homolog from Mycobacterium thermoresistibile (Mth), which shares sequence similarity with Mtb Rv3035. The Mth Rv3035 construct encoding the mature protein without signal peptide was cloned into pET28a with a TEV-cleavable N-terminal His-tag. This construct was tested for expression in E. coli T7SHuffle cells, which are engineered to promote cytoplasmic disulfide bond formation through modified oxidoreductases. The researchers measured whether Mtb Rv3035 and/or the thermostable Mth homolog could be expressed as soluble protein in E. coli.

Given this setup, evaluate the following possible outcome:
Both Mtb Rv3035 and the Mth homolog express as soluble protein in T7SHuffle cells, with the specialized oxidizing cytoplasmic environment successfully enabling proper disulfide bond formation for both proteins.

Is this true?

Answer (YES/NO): NO